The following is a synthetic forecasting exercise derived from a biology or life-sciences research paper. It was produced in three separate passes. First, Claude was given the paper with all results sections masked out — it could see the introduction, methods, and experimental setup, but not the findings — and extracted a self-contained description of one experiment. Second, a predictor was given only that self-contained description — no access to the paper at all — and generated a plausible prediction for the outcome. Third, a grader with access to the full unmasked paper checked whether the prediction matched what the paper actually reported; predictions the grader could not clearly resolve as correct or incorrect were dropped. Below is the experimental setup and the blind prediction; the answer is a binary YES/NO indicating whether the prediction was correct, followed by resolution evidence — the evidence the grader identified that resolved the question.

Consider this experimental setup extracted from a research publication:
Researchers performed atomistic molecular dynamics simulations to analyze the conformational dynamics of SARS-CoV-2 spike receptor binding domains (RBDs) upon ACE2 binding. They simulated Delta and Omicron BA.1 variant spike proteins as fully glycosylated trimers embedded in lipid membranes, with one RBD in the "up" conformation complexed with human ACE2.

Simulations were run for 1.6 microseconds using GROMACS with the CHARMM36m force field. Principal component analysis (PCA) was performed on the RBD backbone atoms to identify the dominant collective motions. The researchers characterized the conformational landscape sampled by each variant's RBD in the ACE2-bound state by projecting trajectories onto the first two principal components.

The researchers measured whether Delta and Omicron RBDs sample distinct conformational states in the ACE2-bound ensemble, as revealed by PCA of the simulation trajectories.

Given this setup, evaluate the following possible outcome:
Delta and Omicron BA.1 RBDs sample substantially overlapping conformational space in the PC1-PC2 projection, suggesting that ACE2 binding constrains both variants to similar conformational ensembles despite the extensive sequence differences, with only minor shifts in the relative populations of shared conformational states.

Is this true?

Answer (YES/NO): NO